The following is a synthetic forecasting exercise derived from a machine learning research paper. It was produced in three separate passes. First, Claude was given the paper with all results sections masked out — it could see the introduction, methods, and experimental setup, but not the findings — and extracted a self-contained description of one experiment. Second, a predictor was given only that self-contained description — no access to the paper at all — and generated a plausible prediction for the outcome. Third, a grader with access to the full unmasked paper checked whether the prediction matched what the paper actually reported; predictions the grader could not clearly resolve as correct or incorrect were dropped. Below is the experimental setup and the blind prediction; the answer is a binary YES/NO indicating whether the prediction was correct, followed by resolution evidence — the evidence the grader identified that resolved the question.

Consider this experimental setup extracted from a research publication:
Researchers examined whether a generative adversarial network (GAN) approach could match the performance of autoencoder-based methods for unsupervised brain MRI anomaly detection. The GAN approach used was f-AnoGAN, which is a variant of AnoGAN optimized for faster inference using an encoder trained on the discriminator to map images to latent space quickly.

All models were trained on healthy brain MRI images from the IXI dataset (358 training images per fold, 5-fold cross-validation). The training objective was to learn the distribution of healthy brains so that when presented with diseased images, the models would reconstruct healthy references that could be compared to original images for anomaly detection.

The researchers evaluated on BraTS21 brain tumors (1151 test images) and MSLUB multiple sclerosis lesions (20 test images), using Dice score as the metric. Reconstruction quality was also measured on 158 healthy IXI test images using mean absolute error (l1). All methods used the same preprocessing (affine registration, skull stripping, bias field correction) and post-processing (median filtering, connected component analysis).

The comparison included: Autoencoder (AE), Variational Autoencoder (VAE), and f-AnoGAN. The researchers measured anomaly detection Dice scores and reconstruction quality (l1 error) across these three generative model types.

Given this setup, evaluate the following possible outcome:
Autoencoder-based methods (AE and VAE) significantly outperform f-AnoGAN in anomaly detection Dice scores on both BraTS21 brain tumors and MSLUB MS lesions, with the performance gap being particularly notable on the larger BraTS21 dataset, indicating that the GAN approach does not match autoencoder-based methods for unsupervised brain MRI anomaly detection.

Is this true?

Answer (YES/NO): YES